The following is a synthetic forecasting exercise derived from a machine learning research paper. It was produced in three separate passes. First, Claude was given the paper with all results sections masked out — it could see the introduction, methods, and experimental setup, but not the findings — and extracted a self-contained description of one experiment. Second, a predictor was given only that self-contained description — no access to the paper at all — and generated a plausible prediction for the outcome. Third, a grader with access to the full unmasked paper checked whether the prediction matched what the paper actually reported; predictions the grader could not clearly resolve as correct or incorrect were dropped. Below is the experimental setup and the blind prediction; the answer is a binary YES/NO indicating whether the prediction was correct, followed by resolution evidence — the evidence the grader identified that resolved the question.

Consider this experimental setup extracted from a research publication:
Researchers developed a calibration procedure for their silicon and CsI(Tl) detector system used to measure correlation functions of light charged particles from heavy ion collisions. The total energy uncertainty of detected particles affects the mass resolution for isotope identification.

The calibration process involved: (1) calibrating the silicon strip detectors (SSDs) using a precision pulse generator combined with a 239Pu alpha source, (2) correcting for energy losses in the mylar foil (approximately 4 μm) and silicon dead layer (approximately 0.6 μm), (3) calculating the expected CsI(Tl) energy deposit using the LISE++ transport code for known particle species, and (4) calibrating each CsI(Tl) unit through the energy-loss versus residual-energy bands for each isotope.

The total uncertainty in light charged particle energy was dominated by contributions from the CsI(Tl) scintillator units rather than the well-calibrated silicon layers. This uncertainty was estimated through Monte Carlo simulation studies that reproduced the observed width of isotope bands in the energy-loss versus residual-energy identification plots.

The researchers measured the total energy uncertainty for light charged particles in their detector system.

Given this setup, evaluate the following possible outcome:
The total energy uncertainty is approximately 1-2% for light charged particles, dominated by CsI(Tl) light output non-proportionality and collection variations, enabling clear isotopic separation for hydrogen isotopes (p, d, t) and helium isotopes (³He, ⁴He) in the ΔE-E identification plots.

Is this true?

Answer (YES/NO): YES